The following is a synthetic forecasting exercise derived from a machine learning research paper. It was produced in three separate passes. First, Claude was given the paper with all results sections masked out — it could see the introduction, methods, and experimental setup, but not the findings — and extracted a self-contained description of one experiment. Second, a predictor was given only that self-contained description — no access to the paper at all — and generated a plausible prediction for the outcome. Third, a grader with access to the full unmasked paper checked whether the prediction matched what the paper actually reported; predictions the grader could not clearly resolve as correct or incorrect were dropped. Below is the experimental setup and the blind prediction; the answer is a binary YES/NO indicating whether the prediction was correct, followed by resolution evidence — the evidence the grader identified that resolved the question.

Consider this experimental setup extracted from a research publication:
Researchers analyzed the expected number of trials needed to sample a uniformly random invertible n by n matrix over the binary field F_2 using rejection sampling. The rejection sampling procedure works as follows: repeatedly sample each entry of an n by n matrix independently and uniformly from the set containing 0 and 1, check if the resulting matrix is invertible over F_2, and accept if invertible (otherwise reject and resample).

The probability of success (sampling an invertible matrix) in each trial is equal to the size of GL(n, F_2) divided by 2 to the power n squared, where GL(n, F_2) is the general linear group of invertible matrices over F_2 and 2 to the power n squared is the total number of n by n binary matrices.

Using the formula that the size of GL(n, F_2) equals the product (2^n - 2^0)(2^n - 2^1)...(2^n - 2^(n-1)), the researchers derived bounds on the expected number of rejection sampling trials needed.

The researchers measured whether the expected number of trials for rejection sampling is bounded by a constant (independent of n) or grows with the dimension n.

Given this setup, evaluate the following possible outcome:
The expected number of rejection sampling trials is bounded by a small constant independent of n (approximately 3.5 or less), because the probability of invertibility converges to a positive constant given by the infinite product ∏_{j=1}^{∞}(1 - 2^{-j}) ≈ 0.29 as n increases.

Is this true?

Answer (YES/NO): NO